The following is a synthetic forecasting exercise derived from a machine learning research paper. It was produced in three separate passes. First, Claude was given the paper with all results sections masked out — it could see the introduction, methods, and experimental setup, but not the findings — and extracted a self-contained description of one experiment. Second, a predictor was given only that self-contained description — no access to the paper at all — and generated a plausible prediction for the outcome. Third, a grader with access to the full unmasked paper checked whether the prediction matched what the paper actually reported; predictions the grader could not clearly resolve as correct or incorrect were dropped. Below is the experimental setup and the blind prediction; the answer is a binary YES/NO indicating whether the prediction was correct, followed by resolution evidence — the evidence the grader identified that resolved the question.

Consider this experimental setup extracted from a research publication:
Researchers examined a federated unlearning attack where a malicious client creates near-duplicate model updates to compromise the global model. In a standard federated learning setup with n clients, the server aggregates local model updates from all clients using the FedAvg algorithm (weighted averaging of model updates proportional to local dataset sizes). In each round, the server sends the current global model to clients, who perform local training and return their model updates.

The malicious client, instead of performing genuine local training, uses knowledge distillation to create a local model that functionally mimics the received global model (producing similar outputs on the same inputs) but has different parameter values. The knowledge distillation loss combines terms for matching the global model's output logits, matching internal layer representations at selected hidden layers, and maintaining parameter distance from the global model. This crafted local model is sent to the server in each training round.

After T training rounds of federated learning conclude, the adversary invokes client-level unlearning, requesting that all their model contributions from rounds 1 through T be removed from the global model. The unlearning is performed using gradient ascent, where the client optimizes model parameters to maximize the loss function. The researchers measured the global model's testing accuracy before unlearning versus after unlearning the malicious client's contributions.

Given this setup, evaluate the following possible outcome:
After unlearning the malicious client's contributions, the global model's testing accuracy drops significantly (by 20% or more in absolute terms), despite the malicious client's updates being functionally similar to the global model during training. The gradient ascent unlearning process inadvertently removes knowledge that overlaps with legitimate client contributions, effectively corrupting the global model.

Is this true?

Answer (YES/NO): YES